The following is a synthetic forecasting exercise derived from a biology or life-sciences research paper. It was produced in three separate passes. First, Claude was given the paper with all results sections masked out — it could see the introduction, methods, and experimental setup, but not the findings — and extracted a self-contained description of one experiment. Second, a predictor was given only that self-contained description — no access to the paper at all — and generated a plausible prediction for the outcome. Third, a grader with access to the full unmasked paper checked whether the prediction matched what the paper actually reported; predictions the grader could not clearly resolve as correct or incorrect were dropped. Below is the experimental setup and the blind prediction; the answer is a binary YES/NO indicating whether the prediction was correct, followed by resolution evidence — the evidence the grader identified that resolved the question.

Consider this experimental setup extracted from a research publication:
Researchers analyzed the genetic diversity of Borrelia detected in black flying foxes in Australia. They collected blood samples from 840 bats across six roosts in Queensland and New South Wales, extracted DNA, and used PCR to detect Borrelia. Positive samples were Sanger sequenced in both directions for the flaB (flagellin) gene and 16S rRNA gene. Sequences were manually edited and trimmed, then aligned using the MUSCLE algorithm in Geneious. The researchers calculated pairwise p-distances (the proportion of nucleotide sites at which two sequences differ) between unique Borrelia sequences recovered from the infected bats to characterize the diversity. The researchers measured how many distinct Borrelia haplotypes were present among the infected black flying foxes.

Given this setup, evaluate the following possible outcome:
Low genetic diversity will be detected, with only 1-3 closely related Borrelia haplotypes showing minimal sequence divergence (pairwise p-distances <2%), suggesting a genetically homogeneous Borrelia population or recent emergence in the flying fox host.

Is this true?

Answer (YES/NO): NO